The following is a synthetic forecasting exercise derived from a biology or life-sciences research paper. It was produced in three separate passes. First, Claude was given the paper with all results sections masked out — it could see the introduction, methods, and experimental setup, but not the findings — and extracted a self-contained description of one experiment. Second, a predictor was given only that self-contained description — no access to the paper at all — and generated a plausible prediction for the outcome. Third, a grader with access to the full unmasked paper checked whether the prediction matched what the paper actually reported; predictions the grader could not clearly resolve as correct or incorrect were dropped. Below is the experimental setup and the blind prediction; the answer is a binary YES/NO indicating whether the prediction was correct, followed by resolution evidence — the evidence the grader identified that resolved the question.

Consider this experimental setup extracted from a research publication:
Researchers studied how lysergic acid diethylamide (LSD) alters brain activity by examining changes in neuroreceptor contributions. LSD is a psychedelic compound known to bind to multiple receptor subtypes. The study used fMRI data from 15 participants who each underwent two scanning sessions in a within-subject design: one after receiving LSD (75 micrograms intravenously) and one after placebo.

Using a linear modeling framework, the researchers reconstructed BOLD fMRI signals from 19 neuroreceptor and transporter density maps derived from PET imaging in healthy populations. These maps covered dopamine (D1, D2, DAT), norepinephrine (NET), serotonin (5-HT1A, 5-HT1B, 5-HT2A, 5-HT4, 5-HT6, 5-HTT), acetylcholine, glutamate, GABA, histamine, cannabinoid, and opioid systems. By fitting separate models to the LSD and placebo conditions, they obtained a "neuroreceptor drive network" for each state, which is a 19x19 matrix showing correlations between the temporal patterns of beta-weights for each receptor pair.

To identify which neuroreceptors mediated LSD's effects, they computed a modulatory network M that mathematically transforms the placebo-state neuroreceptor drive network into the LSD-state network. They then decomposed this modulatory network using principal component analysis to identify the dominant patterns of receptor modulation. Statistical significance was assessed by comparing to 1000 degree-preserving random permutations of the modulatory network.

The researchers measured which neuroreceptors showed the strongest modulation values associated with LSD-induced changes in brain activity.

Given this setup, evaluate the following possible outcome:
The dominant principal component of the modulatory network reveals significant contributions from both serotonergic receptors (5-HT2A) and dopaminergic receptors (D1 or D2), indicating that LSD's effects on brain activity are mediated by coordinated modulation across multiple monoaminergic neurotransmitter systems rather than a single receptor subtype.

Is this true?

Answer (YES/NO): NO